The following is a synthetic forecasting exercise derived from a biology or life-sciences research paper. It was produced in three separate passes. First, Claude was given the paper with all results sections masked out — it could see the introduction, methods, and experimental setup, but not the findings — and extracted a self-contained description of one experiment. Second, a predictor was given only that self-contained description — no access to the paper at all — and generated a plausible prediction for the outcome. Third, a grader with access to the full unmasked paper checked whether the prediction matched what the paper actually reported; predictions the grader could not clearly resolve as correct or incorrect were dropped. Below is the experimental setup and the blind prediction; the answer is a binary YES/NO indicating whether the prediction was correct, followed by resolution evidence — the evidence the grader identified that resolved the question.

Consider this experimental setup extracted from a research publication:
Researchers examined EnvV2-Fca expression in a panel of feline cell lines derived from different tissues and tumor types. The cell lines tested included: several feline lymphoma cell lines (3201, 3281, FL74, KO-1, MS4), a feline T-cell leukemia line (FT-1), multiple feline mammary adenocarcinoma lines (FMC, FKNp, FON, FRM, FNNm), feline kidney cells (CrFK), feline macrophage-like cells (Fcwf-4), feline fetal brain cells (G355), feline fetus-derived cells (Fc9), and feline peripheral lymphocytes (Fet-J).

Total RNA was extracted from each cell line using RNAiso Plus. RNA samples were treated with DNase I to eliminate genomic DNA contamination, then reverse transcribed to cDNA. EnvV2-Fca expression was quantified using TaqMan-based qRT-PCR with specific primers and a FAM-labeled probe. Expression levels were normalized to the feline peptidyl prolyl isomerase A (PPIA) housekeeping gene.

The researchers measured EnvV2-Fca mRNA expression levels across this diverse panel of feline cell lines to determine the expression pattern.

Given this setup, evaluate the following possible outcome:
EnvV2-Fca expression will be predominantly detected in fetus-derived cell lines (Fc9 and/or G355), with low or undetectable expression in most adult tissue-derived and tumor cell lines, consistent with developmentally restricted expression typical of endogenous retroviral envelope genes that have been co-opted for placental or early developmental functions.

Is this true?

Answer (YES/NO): NO